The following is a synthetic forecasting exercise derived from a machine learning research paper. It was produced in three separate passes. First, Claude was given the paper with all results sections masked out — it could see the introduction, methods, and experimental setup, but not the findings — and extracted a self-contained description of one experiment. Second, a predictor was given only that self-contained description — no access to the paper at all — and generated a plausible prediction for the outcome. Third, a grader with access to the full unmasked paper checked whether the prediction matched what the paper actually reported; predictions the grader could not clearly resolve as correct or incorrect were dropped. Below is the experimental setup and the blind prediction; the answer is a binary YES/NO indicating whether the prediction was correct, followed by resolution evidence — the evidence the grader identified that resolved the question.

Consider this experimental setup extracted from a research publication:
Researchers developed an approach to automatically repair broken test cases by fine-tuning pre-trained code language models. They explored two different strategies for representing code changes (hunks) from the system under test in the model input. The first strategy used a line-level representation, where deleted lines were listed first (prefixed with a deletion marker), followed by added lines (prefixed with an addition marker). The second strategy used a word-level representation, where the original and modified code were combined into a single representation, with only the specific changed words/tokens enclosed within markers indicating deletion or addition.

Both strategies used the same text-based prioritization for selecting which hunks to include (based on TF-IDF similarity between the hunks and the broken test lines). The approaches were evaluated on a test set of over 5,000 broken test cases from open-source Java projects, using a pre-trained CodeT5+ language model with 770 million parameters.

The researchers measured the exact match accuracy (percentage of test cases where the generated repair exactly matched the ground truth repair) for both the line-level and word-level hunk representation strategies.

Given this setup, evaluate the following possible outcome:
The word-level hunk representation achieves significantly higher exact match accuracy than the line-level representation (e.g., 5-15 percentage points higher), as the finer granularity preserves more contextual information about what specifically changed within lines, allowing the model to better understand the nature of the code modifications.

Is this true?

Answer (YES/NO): NO